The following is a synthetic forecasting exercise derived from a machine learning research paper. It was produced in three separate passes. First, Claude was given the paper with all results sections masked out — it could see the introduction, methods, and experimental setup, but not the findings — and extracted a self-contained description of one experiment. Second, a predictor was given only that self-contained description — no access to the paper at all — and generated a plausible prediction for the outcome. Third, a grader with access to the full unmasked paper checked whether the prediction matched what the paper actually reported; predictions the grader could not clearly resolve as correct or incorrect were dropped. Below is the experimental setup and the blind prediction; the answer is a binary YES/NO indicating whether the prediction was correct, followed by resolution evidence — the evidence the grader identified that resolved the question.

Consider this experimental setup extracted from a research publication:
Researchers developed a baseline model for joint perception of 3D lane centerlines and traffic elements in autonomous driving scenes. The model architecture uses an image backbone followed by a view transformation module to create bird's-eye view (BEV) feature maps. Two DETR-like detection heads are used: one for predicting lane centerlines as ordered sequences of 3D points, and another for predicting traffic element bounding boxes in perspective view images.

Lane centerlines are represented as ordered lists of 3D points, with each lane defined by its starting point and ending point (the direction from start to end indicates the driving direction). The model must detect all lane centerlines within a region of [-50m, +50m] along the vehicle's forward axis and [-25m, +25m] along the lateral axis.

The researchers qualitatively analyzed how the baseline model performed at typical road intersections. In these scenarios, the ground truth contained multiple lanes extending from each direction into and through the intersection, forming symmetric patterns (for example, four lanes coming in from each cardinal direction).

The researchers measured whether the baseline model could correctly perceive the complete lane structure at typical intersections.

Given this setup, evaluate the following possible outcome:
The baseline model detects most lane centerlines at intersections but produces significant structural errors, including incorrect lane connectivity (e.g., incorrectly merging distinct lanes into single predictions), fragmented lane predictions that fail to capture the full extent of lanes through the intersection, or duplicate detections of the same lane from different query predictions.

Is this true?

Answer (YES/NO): NO